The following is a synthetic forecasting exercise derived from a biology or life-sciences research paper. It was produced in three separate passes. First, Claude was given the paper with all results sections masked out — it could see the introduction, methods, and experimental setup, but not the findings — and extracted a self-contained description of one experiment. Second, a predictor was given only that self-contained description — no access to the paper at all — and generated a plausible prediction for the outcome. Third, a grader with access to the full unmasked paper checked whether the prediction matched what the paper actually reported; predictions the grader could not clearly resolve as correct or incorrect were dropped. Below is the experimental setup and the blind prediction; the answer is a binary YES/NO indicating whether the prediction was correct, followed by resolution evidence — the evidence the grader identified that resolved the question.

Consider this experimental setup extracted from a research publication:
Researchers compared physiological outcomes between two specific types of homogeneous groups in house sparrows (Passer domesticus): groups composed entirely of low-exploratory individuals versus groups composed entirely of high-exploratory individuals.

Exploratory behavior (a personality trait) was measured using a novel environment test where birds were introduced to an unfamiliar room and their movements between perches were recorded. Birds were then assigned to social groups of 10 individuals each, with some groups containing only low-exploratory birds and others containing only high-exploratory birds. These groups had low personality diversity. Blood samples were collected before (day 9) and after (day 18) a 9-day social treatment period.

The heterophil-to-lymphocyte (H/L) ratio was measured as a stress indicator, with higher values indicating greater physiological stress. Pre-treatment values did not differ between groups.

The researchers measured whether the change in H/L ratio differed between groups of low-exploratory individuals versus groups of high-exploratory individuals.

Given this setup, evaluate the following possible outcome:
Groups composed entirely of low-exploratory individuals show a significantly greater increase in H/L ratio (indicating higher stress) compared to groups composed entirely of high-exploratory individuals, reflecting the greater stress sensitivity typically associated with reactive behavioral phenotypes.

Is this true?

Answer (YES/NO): NO